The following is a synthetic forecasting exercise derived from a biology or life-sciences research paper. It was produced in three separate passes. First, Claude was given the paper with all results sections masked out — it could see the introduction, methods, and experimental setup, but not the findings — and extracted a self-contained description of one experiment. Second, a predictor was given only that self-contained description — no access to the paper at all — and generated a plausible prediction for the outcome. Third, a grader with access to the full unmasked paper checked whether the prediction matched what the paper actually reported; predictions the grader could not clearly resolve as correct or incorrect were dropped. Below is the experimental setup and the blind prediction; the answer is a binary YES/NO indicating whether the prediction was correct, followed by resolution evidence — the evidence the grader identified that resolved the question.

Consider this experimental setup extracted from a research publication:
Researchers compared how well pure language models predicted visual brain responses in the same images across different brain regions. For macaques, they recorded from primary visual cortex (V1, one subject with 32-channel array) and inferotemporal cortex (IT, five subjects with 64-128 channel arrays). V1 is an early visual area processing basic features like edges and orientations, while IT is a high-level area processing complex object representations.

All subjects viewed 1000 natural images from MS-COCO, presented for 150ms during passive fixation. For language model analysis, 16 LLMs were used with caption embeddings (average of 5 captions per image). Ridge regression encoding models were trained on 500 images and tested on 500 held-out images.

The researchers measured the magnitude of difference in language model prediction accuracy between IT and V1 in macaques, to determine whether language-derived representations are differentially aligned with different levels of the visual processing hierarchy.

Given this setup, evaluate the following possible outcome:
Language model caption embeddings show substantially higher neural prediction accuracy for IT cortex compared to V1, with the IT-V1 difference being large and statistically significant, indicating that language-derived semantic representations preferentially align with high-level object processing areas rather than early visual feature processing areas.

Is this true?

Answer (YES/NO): YES